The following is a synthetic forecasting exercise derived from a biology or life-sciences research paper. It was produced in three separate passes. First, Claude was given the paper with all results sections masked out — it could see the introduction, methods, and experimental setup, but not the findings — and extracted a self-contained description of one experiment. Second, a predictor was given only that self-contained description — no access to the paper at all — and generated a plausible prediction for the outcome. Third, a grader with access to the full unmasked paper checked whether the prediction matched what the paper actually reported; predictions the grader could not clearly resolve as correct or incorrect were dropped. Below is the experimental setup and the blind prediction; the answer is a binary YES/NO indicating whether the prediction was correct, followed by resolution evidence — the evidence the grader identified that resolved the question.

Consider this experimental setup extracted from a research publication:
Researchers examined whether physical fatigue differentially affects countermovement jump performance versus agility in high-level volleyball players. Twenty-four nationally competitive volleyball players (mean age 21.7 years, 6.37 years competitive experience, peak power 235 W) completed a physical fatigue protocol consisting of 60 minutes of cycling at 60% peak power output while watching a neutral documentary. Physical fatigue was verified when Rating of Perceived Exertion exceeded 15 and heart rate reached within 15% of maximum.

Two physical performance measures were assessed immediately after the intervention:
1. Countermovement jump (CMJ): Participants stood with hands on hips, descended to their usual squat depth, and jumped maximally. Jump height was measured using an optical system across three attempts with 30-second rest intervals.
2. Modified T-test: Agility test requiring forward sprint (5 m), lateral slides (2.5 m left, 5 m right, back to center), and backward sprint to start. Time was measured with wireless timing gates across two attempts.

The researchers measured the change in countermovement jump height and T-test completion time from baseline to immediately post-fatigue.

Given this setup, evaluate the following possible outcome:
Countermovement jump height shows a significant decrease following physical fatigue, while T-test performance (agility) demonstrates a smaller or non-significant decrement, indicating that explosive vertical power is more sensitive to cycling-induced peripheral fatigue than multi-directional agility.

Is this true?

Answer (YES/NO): NO